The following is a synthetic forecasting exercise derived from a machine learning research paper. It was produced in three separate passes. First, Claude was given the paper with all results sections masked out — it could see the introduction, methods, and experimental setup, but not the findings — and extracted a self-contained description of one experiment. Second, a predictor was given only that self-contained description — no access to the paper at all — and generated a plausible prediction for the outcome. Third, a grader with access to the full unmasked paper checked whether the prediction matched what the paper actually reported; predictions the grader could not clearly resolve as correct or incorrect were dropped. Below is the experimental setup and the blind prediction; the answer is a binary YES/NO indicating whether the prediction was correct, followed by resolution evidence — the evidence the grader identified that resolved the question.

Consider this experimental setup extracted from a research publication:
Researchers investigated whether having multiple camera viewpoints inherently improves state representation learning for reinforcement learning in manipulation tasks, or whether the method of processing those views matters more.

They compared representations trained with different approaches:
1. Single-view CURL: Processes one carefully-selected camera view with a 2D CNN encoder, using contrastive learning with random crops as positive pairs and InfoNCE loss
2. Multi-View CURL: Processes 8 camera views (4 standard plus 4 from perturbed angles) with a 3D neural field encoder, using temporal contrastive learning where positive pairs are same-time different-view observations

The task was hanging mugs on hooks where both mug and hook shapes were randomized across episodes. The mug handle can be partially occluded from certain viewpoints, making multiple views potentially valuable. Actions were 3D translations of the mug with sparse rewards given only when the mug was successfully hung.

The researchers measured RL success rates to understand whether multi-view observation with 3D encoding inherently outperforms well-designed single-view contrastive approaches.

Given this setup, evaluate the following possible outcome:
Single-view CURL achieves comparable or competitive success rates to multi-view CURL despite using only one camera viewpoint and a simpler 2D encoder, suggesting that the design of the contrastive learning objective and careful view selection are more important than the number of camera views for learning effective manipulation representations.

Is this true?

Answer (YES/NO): NO